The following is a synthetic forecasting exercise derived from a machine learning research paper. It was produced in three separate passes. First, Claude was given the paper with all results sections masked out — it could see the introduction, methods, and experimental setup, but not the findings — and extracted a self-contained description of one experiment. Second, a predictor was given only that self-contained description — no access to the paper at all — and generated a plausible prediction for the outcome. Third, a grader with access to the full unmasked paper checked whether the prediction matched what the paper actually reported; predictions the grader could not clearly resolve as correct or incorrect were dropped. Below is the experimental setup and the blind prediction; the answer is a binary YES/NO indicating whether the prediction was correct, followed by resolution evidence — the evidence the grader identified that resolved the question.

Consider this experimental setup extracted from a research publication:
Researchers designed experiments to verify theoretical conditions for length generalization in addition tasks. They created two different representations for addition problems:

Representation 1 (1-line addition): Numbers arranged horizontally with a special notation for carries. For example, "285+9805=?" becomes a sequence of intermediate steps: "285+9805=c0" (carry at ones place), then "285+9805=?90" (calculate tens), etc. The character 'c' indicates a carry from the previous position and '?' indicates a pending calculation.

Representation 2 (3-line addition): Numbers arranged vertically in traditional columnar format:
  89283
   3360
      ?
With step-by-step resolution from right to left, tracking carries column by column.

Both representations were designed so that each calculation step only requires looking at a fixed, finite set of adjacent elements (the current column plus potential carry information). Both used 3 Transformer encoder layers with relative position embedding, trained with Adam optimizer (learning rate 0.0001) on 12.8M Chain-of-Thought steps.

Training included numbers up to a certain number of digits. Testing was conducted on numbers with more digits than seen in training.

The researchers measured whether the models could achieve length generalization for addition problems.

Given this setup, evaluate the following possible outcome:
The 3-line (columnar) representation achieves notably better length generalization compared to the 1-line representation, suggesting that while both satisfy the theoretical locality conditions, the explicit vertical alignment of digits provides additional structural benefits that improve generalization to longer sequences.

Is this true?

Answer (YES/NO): NO